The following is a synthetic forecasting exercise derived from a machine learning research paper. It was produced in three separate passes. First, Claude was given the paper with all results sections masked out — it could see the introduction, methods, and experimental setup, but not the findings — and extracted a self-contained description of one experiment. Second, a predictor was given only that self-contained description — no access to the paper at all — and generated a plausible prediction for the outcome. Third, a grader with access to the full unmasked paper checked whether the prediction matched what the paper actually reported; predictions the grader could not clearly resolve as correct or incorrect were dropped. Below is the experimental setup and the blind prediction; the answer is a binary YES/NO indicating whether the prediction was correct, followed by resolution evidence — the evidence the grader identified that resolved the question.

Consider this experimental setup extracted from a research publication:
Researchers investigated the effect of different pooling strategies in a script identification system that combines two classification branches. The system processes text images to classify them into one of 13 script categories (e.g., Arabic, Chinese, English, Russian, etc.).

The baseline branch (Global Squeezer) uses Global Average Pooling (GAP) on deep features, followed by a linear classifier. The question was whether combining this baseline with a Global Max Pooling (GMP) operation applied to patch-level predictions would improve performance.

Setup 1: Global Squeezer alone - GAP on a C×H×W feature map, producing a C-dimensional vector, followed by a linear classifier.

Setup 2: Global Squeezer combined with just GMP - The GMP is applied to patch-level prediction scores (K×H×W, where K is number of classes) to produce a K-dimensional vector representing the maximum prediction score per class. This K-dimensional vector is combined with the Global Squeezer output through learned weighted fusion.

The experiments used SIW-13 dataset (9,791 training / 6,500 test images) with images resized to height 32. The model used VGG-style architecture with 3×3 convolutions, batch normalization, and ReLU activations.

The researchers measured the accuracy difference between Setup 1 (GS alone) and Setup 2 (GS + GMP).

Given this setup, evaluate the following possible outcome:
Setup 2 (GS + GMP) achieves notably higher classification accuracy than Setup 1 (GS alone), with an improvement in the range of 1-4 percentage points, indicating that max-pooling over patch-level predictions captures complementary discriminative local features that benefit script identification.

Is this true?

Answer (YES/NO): NO